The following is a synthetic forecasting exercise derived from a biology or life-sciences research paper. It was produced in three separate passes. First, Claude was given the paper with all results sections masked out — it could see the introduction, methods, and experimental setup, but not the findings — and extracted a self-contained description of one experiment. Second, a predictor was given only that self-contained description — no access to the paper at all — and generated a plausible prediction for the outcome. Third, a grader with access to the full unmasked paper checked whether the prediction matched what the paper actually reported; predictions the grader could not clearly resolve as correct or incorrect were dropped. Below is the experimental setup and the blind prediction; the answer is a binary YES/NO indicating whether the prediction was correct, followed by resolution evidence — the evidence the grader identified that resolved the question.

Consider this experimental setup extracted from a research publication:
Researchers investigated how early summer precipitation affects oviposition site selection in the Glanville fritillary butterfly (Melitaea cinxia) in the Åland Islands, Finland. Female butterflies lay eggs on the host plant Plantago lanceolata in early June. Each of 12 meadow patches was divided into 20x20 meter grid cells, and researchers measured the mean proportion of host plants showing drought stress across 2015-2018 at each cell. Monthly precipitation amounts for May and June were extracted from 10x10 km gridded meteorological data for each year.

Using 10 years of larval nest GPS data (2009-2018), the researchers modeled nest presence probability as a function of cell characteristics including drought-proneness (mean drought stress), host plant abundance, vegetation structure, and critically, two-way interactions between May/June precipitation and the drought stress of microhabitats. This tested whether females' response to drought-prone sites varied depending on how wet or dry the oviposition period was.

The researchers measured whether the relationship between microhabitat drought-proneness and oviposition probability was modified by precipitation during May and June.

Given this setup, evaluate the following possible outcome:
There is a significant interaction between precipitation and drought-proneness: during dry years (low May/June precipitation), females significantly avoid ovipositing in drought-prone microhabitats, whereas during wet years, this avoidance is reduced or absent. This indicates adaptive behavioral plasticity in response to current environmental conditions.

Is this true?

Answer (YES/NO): NO